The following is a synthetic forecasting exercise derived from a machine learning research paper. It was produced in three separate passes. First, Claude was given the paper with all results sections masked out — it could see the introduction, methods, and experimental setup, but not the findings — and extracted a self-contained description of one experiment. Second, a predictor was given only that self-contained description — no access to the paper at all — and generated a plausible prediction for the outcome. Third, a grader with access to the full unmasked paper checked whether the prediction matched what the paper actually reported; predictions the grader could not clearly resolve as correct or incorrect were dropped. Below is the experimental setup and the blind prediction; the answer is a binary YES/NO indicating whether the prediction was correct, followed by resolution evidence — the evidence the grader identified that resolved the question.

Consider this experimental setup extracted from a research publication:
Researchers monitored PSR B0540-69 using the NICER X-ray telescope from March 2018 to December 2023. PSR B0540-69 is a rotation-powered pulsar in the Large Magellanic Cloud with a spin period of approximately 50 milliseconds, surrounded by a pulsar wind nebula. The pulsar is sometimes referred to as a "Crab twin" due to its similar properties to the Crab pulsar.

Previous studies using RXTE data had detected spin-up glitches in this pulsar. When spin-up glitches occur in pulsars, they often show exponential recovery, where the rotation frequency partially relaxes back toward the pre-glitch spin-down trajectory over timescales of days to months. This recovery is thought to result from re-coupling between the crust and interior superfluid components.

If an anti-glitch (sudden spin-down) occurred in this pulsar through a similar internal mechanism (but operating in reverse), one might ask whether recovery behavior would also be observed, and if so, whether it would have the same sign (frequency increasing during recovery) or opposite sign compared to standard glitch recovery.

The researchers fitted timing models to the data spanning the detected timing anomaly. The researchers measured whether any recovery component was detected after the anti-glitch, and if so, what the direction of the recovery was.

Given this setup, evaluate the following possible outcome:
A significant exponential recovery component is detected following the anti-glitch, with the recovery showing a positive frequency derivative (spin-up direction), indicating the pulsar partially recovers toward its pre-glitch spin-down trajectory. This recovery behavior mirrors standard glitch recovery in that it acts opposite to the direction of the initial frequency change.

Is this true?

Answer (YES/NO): NO